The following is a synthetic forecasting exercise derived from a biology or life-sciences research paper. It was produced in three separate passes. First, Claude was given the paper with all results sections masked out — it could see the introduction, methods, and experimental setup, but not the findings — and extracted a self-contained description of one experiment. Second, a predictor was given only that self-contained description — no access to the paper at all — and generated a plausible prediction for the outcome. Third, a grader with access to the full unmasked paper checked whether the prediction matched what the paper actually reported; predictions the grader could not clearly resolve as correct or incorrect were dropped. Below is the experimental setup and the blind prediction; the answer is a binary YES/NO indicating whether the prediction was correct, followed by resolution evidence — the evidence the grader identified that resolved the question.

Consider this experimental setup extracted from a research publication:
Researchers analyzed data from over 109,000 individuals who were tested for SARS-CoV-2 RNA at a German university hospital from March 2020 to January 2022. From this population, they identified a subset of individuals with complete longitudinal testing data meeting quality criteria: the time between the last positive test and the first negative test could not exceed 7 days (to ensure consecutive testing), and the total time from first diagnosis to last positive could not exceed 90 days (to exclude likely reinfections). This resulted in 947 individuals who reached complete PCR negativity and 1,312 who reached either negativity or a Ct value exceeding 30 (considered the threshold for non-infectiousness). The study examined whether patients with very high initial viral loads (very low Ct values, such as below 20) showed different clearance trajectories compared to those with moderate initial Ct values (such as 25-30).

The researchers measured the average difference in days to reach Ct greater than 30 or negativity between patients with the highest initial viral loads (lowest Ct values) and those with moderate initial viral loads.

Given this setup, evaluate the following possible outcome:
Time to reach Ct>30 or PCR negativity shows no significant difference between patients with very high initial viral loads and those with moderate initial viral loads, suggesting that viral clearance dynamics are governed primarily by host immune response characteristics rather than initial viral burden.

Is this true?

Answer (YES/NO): NO